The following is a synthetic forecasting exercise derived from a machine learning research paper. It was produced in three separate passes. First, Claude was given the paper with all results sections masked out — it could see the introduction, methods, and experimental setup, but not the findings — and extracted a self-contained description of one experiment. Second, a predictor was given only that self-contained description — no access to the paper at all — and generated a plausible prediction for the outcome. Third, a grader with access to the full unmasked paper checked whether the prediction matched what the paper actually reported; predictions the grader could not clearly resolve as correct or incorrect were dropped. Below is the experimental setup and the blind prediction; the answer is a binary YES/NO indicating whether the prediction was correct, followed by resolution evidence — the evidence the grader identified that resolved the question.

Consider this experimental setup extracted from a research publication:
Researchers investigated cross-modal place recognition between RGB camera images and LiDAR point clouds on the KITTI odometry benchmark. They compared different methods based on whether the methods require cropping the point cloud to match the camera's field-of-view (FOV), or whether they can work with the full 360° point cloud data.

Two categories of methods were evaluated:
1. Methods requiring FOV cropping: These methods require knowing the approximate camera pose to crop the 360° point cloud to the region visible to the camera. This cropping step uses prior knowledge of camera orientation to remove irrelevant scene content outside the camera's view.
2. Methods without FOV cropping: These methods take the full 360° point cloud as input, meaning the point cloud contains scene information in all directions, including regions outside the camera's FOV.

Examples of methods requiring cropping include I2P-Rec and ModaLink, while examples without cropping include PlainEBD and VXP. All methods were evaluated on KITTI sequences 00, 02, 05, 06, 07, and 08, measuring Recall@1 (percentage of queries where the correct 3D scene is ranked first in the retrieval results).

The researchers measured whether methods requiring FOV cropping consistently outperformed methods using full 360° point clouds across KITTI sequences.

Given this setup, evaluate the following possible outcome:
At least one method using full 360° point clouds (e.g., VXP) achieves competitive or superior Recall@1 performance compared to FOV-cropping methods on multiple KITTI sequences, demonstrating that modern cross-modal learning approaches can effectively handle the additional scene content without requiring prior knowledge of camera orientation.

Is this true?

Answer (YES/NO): NO